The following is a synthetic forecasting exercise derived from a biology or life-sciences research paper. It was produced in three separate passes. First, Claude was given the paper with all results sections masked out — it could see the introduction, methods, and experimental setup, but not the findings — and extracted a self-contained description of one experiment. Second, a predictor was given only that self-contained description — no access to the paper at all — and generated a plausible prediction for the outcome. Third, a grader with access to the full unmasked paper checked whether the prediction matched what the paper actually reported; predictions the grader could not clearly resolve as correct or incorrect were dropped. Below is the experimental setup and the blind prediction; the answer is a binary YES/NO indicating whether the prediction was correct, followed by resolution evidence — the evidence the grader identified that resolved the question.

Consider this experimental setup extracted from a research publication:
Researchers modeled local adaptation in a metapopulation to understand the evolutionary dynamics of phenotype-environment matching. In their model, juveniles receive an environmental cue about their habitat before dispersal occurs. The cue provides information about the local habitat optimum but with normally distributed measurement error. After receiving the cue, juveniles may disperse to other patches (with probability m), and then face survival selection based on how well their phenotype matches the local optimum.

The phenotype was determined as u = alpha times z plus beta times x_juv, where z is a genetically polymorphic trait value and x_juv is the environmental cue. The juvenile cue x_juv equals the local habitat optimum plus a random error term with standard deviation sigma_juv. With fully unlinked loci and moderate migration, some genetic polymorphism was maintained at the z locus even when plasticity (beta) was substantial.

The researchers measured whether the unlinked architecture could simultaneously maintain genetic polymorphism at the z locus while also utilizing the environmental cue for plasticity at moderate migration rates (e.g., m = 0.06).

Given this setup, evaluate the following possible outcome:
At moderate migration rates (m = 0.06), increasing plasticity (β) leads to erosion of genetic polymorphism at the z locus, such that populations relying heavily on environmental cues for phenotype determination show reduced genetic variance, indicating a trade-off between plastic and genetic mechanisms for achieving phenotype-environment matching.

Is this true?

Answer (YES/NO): NO